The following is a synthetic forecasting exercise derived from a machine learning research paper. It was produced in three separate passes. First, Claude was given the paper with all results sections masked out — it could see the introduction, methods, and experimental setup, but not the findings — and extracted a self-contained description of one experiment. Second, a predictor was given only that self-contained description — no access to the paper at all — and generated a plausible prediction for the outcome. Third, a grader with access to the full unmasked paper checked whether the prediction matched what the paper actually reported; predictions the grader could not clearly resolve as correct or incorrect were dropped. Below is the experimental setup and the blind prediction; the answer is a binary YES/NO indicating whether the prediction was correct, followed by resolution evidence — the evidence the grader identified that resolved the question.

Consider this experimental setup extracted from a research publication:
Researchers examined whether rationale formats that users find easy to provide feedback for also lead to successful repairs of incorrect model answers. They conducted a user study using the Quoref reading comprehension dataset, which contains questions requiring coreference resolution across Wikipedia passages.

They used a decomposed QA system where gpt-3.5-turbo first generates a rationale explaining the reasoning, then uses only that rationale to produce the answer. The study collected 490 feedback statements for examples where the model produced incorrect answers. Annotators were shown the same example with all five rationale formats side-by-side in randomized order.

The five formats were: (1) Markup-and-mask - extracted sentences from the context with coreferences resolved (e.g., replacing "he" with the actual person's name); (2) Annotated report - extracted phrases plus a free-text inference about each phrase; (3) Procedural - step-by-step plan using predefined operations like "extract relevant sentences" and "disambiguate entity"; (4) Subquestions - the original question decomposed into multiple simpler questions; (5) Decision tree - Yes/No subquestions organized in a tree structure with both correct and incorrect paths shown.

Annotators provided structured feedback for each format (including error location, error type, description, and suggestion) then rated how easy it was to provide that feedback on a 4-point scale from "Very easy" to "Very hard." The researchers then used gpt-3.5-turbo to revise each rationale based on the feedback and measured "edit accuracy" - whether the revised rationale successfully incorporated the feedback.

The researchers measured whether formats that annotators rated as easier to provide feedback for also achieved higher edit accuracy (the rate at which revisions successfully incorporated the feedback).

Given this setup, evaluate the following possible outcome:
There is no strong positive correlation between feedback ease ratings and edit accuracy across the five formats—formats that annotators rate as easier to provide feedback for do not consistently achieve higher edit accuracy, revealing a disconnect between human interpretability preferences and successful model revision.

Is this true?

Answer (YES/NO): YES